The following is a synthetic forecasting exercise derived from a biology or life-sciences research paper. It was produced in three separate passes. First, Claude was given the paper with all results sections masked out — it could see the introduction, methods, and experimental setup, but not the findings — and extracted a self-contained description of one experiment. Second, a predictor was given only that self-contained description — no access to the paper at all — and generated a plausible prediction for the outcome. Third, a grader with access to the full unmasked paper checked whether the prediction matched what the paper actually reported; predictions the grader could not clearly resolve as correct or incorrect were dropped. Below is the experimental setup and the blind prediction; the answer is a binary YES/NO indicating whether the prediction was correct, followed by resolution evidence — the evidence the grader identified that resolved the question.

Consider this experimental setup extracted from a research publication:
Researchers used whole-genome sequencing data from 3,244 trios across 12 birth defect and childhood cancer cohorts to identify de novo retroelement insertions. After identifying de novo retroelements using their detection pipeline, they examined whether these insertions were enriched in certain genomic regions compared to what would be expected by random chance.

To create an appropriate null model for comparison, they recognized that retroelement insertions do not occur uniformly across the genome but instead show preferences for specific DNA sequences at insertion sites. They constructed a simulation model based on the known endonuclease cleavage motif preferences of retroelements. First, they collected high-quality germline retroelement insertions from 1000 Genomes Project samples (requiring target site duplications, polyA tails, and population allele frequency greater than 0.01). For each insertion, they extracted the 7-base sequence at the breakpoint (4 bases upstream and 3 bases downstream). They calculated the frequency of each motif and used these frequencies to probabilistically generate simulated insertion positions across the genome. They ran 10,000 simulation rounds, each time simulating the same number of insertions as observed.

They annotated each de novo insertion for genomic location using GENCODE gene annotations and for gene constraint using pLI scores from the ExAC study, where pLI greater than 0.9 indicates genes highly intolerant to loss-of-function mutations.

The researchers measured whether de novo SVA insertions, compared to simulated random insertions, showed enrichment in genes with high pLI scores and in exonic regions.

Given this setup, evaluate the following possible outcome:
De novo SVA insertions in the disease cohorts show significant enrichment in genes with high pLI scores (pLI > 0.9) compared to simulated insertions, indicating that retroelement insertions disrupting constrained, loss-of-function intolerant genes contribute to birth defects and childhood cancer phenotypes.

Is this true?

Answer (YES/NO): YES